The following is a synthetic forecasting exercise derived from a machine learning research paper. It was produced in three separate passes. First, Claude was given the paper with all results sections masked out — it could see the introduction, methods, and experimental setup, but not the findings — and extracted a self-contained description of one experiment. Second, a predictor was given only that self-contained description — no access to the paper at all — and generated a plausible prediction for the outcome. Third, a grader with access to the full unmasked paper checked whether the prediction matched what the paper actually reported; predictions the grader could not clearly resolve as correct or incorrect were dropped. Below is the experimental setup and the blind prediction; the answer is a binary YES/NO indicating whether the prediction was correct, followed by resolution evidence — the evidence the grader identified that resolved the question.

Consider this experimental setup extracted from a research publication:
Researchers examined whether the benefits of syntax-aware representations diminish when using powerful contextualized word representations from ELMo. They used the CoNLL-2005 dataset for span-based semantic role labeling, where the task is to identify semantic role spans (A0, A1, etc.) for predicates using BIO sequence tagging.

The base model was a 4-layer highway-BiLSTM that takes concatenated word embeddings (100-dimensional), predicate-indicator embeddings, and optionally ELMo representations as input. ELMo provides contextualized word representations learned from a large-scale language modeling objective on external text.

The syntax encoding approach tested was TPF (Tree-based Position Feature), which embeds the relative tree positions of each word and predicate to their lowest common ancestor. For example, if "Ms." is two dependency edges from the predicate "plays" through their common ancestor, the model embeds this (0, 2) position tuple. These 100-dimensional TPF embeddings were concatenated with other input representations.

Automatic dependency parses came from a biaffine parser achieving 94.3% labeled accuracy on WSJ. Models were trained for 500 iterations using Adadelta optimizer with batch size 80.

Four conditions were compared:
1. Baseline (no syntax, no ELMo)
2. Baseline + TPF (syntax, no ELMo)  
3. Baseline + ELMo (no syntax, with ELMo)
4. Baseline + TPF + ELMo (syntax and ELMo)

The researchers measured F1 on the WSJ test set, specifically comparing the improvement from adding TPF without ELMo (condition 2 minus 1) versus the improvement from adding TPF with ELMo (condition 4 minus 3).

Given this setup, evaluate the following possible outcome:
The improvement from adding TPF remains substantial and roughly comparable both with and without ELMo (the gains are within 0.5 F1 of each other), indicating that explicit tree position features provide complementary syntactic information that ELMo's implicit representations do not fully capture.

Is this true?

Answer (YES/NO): YES